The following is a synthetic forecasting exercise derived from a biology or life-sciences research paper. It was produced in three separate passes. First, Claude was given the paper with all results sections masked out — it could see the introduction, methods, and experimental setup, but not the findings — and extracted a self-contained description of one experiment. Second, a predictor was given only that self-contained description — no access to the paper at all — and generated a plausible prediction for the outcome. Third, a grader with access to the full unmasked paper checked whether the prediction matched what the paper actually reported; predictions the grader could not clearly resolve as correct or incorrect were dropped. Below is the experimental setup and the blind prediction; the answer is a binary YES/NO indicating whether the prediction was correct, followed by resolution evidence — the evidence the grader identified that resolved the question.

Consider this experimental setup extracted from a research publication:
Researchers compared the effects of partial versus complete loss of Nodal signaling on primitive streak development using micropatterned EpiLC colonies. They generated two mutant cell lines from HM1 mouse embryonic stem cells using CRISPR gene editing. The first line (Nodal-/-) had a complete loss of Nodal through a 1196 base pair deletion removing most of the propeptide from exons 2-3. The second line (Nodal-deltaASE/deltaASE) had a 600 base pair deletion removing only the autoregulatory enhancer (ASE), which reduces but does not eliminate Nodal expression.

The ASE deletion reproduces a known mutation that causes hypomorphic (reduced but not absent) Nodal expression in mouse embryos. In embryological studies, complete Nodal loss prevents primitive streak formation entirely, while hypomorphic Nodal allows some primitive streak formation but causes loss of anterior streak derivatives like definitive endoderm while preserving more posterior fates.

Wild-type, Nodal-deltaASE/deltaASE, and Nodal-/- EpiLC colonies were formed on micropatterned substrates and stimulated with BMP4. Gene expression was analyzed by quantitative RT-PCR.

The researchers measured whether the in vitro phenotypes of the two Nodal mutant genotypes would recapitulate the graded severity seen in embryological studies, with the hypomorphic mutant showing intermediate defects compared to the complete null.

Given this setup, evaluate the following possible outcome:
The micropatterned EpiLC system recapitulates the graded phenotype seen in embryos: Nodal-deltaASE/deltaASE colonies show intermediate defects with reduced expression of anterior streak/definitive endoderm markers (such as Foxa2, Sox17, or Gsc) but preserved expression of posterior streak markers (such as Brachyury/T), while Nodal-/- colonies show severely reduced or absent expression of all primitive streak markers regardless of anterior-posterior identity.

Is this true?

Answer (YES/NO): NO